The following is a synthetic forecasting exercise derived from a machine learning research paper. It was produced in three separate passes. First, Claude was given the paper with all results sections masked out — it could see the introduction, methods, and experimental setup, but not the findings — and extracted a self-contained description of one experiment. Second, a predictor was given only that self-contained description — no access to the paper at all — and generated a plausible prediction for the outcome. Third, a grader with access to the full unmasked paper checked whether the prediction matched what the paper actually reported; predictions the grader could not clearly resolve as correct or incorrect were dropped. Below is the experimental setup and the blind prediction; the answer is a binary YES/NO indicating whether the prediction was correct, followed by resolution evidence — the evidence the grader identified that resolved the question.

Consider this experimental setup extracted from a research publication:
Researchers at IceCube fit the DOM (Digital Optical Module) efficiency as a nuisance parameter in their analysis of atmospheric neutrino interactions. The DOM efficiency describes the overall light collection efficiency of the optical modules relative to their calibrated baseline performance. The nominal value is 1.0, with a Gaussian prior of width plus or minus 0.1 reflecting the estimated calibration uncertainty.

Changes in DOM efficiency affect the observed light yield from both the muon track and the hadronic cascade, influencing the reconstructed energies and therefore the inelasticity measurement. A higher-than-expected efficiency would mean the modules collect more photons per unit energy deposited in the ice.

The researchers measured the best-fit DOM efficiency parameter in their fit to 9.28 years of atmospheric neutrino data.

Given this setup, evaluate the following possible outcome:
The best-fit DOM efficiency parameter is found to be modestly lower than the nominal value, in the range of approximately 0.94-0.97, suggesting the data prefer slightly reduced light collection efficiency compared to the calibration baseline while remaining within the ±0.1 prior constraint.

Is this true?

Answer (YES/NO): NO